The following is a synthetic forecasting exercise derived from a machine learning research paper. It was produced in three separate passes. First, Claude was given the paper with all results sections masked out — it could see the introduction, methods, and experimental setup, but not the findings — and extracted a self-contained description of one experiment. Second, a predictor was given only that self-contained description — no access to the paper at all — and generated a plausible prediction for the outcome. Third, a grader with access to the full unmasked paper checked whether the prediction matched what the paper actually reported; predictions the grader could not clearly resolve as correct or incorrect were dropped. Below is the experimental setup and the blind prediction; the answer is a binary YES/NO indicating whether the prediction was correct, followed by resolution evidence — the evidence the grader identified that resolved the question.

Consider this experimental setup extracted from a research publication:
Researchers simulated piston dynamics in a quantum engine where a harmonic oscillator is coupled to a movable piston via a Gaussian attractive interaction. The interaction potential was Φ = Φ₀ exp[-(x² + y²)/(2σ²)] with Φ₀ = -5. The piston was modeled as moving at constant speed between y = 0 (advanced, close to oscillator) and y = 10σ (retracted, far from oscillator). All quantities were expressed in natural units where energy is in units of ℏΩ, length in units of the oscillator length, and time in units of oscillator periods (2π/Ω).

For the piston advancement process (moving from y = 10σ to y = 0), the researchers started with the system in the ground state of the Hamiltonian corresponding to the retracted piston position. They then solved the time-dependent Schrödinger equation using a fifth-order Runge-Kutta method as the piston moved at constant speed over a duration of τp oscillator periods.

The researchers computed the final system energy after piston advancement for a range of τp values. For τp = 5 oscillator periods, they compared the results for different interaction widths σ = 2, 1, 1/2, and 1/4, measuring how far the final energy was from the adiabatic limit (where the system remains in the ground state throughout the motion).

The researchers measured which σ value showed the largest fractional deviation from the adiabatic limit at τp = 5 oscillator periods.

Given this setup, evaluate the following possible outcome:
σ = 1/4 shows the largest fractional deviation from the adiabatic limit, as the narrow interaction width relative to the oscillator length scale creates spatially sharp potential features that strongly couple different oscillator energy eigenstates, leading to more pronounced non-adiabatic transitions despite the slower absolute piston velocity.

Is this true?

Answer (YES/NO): YES